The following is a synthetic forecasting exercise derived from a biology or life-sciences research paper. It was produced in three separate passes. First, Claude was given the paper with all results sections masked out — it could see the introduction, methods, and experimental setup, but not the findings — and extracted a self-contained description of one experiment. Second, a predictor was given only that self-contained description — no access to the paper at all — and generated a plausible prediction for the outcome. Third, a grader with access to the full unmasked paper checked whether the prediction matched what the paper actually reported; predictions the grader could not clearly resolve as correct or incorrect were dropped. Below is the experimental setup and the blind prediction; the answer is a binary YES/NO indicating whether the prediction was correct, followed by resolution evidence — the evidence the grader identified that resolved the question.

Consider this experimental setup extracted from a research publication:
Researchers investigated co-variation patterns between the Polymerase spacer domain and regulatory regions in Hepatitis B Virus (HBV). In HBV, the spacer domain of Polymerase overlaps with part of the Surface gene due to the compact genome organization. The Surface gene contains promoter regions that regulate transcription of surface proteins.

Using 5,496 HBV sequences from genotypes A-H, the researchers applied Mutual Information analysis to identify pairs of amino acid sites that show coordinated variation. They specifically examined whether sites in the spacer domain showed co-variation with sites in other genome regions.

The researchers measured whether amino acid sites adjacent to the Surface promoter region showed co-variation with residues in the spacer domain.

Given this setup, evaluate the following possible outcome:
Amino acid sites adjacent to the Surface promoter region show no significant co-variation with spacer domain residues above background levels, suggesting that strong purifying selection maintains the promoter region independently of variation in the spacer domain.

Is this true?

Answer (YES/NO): NO